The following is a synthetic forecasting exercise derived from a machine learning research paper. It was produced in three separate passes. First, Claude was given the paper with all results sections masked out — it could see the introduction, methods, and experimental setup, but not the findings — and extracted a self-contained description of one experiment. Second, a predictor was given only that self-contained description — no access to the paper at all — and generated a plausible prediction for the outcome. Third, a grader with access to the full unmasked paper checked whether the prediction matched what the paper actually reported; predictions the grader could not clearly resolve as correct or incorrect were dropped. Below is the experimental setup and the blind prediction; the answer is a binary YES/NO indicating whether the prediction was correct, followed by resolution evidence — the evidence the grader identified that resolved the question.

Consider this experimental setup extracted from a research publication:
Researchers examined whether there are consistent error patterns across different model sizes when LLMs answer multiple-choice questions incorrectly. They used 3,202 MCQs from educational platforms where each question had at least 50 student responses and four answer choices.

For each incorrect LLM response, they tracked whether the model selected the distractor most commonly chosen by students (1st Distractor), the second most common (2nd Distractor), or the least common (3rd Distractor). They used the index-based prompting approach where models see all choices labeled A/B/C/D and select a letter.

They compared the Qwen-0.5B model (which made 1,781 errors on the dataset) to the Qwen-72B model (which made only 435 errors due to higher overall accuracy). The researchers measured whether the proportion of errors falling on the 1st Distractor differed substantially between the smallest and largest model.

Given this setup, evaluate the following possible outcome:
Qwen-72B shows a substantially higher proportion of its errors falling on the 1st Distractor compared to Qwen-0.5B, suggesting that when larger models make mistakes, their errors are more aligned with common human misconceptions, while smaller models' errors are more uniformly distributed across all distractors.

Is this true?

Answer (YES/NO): NO